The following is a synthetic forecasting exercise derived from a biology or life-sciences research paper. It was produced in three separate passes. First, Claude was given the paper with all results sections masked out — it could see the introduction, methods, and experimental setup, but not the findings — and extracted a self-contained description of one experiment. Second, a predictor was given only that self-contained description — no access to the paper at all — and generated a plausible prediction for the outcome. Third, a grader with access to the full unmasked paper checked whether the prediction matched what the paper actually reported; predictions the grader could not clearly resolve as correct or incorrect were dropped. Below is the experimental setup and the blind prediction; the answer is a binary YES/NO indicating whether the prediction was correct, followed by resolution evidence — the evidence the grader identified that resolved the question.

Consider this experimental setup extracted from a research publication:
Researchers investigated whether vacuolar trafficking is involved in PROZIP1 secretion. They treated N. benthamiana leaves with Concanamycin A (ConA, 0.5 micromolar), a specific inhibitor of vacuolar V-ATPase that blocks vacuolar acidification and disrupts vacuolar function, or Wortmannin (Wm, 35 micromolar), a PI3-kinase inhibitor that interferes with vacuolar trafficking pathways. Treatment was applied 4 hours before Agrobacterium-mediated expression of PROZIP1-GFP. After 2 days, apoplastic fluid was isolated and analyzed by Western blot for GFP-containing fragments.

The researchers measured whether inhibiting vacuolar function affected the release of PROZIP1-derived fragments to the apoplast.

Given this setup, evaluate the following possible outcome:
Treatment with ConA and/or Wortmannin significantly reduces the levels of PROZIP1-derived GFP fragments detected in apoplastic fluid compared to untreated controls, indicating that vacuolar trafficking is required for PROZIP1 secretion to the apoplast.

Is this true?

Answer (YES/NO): NO